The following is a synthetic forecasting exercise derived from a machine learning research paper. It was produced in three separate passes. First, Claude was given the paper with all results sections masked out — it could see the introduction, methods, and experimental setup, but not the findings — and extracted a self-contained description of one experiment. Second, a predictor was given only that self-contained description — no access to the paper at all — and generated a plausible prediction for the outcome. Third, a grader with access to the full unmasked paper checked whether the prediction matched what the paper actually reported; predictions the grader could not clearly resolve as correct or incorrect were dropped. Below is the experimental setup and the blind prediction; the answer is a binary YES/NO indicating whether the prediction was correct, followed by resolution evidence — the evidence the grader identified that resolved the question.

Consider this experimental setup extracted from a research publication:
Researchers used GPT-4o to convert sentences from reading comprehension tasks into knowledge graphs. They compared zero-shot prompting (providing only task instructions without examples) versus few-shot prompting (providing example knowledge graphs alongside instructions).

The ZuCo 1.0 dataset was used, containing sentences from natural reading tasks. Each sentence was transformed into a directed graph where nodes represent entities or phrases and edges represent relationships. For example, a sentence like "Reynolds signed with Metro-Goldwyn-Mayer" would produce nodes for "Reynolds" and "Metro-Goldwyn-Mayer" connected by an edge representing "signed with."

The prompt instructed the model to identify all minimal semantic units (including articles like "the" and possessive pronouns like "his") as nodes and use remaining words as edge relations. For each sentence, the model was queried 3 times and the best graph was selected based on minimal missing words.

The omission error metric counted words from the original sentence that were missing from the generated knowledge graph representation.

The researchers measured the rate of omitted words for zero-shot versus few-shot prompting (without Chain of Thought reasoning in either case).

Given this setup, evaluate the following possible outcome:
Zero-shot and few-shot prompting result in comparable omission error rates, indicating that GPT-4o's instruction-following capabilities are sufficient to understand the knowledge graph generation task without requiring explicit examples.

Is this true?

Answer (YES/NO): NO